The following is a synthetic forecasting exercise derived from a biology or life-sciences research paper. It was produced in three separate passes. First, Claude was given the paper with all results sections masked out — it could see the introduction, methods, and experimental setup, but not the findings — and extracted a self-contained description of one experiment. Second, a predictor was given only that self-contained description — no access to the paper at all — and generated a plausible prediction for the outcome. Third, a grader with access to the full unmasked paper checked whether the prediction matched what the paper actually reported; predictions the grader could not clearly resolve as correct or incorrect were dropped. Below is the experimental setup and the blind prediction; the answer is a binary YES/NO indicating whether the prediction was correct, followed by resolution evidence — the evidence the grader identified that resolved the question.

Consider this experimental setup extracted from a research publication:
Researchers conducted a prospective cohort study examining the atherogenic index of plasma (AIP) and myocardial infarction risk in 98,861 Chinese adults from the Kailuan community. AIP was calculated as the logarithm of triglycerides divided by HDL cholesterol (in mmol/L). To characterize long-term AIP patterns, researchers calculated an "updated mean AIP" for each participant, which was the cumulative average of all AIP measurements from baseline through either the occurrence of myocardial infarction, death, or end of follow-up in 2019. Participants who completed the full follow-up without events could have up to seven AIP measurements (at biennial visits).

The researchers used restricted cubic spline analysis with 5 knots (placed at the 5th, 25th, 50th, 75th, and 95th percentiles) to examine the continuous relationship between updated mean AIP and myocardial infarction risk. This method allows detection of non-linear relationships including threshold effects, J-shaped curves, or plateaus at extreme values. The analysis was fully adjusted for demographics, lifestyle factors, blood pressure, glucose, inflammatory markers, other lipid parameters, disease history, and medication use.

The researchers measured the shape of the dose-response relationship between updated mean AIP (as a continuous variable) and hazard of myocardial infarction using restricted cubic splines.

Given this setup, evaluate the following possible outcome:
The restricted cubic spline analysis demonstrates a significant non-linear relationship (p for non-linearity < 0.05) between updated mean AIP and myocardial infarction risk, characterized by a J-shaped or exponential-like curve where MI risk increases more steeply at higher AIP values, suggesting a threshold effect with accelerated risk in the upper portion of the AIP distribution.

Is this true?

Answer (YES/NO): YES